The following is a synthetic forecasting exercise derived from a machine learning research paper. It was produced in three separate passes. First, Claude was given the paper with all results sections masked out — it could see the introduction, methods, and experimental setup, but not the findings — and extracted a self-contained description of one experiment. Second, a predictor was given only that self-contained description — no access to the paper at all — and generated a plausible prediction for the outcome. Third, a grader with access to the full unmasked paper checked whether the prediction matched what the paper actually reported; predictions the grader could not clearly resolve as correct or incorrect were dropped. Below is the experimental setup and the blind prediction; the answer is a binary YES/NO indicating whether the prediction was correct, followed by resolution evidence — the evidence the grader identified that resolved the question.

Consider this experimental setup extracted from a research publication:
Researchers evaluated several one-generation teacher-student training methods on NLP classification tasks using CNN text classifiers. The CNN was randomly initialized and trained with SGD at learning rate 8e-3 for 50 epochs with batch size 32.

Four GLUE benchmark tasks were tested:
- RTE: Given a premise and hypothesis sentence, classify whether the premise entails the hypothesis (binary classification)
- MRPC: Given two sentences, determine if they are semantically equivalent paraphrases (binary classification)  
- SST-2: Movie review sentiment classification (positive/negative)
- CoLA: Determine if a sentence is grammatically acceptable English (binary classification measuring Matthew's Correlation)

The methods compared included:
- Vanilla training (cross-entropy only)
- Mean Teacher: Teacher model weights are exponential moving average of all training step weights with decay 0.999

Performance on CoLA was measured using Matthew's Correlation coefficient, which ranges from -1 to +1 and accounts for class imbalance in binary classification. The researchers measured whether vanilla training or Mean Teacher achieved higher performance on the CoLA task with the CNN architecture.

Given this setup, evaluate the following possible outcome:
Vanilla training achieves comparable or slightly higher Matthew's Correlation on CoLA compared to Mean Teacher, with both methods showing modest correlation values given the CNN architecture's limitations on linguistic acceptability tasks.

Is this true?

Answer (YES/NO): YES